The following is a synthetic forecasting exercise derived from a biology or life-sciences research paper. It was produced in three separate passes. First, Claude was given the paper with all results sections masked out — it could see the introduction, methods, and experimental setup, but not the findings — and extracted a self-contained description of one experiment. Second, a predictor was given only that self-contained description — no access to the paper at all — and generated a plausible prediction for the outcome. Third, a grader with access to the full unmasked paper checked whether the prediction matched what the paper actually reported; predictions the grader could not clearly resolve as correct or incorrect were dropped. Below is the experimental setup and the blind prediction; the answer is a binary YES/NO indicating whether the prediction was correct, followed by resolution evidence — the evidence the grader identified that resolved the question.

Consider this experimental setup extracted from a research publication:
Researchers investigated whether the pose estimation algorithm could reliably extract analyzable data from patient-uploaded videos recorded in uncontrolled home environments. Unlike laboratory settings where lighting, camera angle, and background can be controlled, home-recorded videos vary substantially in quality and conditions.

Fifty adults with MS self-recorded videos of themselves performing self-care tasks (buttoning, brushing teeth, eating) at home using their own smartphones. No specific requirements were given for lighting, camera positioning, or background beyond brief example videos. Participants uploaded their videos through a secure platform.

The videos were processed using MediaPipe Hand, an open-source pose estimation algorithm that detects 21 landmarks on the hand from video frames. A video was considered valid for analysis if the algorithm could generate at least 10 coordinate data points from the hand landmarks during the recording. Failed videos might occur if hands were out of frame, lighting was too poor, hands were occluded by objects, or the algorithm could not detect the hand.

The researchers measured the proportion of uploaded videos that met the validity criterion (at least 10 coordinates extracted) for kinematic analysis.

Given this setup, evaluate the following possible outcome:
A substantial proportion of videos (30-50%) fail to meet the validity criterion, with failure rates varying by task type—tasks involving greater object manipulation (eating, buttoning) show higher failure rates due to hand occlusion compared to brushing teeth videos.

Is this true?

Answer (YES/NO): NO